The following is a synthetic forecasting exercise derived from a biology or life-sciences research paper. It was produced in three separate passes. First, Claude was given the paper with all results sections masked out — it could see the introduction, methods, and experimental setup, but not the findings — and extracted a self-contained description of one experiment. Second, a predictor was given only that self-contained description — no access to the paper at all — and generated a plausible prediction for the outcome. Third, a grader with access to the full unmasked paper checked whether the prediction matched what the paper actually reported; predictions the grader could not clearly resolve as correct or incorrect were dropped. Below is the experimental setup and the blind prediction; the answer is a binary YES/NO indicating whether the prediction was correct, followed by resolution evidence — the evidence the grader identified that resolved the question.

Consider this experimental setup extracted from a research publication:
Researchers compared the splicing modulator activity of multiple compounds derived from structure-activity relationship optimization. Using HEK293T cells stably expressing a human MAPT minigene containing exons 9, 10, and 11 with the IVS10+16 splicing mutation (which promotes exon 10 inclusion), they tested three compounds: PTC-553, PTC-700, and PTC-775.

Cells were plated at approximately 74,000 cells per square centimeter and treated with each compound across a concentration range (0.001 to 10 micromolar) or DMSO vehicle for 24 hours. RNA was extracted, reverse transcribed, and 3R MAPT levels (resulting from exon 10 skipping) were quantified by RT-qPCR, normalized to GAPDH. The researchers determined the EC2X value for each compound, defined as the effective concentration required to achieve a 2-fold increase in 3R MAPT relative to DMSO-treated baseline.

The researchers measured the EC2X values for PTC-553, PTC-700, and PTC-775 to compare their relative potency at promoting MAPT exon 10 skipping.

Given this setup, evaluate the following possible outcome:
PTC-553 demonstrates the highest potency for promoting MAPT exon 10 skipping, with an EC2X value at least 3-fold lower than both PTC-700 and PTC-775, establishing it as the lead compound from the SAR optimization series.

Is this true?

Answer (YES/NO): NO